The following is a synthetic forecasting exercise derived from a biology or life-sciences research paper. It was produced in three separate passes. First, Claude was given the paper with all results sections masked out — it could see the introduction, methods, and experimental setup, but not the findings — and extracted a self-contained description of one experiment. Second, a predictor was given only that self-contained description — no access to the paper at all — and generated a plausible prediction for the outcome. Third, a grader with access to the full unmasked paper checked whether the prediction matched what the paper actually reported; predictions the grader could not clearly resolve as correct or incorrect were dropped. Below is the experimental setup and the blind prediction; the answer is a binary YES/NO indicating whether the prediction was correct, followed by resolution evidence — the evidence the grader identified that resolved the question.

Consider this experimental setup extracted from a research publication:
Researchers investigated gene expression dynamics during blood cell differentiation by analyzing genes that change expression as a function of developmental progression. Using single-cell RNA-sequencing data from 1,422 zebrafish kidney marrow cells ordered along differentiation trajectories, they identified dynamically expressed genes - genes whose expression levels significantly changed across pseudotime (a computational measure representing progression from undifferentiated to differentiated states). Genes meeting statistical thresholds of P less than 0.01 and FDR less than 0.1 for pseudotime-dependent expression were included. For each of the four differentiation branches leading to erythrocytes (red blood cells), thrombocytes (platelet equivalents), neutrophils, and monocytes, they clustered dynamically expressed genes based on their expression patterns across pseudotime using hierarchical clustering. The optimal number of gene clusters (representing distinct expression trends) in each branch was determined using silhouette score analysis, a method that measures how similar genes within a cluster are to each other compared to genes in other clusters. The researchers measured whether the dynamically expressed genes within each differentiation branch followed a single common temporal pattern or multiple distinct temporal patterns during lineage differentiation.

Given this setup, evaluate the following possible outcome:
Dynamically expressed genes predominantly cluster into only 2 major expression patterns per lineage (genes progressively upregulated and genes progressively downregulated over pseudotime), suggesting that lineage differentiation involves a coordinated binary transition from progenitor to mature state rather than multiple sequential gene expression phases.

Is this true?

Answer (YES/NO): YES